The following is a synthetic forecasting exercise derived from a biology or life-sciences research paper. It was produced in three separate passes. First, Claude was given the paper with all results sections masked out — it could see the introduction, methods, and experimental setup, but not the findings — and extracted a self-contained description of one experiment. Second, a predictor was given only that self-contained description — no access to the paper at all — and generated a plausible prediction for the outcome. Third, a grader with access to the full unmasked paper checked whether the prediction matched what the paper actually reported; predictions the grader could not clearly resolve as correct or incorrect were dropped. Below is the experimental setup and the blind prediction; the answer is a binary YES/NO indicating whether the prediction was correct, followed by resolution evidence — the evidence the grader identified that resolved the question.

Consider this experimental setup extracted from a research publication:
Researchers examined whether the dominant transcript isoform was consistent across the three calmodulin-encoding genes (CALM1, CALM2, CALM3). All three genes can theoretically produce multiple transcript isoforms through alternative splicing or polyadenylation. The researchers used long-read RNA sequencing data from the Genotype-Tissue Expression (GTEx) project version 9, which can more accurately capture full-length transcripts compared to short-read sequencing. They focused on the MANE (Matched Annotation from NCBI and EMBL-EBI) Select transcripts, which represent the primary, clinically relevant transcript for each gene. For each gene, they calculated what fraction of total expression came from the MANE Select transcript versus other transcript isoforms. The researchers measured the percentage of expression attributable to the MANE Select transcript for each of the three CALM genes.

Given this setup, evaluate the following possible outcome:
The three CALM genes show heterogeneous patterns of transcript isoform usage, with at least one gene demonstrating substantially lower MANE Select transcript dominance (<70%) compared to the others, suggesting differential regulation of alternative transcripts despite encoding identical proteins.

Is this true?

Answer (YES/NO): NO